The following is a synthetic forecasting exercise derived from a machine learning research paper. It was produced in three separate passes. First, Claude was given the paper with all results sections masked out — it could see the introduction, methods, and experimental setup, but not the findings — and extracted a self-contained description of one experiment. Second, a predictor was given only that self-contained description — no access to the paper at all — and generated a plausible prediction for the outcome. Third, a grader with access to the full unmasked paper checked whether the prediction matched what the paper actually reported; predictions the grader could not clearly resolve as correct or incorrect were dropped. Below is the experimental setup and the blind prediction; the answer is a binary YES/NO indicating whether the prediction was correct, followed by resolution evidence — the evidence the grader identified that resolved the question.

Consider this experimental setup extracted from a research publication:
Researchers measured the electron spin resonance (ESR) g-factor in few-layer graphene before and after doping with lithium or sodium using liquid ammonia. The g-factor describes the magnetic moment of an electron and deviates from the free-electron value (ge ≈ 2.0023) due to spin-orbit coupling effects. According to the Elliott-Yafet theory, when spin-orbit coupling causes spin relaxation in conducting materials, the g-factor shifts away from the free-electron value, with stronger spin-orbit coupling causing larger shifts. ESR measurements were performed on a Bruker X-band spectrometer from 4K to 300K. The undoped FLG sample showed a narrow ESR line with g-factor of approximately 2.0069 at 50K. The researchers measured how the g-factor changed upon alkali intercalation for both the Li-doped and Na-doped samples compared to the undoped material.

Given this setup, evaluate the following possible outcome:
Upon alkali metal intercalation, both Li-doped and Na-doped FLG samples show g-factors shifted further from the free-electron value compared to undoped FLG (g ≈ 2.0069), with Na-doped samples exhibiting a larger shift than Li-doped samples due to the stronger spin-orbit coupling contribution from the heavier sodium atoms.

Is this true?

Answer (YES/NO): NO